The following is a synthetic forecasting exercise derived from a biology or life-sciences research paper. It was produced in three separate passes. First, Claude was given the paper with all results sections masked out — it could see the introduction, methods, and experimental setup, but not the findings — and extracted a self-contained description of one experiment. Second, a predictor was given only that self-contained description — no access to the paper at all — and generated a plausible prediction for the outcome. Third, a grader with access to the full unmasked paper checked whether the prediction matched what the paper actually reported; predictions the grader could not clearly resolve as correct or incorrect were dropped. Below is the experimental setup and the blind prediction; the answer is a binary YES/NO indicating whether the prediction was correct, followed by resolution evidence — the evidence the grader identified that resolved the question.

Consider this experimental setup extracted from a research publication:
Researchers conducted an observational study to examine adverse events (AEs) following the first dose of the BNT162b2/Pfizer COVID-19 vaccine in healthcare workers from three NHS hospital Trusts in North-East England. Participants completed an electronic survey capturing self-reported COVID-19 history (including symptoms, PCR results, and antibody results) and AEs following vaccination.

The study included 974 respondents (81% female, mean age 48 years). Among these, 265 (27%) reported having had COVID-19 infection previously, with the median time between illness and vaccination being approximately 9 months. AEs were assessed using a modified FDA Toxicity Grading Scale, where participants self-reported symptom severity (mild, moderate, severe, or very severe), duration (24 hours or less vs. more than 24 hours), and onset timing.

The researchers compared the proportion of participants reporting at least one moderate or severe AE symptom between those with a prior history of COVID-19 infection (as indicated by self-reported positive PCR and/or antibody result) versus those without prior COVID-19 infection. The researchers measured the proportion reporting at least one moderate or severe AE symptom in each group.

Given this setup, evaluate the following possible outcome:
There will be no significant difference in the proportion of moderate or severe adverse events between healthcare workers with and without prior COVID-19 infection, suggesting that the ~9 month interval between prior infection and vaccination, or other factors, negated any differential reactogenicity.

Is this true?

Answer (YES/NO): NO